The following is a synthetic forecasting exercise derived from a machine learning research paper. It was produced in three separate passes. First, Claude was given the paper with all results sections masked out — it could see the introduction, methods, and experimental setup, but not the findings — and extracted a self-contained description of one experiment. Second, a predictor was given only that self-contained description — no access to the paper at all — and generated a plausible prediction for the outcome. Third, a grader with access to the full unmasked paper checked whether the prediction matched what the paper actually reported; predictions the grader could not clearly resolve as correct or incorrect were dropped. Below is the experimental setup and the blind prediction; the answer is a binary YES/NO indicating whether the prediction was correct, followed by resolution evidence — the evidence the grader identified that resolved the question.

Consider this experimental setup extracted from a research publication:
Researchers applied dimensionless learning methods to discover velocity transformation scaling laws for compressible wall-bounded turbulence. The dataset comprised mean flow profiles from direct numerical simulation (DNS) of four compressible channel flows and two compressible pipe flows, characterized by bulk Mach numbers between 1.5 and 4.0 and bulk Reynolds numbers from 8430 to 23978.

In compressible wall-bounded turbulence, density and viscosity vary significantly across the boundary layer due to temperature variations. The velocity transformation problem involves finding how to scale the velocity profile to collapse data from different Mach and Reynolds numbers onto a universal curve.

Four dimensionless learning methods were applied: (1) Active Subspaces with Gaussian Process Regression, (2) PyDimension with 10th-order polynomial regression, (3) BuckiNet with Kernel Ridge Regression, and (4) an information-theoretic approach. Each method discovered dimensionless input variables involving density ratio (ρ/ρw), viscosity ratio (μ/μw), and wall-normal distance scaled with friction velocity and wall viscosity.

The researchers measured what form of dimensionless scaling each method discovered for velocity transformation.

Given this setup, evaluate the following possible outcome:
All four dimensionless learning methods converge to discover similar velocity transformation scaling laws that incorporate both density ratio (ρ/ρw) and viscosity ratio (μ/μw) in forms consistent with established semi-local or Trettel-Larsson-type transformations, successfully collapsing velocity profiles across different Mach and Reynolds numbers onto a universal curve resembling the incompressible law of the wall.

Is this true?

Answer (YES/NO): NO